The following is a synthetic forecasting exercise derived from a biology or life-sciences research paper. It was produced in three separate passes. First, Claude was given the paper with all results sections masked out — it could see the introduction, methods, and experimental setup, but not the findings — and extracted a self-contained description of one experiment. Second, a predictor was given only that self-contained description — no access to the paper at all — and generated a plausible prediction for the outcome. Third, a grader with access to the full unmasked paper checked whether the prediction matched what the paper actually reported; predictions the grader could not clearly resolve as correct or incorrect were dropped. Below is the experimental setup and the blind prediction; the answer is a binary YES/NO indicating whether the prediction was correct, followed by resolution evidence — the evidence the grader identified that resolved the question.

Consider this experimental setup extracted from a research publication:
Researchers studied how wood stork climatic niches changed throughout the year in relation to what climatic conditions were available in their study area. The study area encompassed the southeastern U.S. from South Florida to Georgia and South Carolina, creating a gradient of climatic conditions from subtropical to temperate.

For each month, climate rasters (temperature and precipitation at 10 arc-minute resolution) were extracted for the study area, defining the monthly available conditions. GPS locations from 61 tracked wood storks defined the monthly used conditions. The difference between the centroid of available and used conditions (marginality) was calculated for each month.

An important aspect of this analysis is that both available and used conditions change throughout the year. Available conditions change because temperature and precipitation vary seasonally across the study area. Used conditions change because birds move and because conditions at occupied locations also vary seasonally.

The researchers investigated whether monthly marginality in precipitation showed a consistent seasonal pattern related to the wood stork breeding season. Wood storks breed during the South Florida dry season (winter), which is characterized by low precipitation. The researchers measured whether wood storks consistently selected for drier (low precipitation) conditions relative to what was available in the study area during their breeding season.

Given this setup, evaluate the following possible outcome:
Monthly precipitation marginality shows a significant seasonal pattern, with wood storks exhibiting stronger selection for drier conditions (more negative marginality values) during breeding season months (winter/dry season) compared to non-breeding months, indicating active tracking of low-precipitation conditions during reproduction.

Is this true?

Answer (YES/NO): YES